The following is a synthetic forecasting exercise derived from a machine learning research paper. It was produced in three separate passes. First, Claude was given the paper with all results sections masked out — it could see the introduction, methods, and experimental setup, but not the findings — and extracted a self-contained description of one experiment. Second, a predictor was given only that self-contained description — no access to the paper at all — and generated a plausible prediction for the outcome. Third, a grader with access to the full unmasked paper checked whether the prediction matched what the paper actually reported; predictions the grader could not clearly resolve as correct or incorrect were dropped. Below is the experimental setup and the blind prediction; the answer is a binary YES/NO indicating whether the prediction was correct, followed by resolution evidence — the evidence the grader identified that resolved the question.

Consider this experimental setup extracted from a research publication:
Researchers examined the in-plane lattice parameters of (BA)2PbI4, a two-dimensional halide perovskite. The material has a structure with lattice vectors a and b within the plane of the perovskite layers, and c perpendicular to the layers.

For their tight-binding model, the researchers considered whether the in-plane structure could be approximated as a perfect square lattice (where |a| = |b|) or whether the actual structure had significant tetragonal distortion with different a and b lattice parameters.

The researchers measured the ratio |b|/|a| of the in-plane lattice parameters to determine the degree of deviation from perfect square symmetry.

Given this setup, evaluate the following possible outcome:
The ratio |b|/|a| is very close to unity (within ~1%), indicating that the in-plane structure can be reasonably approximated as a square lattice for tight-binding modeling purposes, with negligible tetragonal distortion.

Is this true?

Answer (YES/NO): NO